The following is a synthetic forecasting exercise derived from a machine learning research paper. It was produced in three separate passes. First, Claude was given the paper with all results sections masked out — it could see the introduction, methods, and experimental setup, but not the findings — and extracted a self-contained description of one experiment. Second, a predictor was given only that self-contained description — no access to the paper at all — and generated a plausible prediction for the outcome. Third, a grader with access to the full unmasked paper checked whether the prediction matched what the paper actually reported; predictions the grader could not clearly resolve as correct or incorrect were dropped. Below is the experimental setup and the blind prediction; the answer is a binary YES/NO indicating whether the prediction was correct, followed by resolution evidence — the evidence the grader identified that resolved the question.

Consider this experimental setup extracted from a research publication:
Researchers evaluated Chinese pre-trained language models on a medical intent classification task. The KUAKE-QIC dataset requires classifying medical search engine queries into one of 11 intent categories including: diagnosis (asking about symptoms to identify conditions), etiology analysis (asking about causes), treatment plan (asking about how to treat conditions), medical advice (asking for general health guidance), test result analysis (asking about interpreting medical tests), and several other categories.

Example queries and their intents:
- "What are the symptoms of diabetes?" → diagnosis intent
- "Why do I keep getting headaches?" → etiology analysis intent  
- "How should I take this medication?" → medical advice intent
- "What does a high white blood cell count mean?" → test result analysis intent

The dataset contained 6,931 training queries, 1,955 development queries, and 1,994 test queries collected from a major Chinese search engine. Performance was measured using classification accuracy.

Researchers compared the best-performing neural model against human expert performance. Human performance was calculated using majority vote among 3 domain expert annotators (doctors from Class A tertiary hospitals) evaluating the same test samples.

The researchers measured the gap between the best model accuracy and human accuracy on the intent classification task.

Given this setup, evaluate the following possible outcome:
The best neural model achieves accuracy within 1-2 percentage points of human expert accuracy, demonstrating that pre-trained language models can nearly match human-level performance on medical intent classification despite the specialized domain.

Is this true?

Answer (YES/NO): NO